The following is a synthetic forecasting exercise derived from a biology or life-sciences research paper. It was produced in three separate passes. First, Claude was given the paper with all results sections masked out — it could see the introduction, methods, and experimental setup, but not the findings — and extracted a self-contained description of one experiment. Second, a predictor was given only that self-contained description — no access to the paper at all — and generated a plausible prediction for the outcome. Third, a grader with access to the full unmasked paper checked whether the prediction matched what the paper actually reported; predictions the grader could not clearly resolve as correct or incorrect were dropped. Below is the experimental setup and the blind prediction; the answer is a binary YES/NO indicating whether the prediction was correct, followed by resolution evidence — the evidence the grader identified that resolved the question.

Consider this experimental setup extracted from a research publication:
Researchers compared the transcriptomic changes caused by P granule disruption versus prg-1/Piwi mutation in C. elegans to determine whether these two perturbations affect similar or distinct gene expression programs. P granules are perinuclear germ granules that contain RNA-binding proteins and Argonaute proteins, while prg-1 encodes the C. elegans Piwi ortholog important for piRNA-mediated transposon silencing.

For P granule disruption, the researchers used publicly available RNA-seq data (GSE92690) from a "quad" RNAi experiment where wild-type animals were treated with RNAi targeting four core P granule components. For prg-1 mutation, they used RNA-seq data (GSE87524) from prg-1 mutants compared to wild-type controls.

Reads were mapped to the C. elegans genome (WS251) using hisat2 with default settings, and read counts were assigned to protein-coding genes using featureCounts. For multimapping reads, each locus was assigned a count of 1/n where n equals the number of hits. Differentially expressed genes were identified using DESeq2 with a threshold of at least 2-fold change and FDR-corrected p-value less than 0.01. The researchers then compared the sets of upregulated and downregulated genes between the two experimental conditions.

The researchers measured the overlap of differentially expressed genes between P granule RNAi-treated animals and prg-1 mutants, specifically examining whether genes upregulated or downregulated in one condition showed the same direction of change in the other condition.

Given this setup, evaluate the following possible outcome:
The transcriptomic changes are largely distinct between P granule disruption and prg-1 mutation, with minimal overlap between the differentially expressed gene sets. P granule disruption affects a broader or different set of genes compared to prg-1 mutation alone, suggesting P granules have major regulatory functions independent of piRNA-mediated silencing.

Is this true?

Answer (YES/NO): NO